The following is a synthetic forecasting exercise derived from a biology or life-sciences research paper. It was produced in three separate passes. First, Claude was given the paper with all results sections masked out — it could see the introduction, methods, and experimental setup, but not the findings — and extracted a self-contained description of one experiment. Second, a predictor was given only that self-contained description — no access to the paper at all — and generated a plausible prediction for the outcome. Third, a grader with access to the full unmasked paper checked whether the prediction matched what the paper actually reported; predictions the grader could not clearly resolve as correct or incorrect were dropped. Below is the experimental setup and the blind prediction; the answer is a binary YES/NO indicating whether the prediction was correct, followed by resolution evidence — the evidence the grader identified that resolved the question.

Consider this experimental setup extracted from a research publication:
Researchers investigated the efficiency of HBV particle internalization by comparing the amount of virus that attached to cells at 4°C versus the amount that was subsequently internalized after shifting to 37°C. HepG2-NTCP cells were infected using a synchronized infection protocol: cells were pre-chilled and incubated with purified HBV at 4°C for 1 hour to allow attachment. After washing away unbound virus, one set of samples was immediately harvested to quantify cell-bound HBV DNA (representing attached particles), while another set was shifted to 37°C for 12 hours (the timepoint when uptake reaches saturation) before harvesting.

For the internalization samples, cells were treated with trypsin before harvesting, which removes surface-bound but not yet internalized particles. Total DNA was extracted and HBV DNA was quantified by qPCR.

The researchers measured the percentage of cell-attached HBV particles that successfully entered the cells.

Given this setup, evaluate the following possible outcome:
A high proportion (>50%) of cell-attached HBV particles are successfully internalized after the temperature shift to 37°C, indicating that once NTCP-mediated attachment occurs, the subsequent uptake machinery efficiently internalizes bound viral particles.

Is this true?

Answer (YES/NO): YES